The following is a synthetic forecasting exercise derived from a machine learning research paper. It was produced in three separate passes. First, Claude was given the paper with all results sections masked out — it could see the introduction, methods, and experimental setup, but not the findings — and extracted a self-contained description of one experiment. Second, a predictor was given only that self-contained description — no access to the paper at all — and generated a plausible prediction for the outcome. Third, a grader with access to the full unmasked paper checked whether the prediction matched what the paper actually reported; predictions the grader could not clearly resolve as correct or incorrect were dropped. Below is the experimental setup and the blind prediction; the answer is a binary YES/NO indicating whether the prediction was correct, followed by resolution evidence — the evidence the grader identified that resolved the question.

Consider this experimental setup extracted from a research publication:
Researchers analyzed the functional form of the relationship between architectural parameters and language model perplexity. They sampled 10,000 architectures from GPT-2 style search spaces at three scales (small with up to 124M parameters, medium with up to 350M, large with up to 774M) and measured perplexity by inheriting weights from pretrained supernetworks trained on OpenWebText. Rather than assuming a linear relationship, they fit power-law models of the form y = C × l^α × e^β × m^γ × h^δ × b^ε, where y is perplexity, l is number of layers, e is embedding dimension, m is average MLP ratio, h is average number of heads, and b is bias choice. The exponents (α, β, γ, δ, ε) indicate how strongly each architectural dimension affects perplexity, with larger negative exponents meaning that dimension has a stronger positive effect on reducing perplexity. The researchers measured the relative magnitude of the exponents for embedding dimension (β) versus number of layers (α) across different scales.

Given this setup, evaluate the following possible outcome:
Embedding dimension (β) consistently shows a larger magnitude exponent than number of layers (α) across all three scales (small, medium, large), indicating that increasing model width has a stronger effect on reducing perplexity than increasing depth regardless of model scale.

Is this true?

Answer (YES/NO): YES